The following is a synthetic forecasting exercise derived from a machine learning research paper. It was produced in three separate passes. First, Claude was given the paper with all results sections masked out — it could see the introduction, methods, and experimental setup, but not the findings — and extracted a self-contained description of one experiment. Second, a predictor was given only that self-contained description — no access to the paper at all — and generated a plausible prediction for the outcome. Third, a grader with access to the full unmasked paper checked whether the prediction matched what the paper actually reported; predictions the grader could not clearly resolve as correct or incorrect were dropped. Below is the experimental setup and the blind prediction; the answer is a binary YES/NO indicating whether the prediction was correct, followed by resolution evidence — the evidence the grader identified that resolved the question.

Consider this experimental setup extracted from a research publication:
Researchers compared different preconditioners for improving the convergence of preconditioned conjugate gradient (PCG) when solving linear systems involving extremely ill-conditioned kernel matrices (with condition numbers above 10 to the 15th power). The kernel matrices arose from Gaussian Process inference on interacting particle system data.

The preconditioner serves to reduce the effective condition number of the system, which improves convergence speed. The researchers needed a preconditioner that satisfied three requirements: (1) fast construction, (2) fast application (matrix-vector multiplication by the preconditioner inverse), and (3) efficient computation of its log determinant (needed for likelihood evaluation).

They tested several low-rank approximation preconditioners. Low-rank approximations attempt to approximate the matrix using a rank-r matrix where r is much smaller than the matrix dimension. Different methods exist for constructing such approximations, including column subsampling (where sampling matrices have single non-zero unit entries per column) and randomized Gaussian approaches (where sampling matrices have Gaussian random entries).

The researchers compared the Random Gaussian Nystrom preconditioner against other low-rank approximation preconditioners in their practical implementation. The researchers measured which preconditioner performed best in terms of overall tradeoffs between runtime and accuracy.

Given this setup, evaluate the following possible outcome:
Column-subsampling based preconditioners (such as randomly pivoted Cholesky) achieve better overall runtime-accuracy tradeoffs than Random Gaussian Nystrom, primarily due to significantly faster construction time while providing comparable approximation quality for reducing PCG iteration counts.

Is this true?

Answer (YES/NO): NO